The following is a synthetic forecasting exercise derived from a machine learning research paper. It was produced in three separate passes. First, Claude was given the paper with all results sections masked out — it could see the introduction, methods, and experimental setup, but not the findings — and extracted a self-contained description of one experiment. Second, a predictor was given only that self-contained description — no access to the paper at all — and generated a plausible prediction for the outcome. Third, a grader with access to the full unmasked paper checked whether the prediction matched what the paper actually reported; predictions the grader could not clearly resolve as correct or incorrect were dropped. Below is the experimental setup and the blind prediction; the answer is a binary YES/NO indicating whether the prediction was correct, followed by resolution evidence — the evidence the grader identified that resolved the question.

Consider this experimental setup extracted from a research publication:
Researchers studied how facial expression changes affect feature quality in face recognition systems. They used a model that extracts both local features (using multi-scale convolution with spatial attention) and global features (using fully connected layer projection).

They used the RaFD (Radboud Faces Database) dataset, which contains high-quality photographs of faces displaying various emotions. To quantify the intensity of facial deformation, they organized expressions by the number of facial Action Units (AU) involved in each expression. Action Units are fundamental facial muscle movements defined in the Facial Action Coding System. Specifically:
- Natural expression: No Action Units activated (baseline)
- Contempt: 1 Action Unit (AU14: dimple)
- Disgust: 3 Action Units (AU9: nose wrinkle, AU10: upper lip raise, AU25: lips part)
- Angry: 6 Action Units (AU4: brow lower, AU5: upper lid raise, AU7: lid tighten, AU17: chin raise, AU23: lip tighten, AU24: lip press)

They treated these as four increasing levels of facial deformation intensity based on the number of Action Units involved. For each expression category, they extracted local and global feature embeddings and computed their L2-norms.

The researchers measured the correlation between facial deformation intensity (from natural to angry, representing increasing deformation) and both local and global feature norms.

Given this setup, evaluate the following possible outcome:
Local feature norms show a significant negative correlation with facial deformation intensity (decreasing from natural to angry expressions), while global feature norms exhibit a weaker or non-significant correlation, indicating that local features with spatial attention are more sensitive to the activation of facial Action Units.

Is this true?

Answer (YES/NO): YES